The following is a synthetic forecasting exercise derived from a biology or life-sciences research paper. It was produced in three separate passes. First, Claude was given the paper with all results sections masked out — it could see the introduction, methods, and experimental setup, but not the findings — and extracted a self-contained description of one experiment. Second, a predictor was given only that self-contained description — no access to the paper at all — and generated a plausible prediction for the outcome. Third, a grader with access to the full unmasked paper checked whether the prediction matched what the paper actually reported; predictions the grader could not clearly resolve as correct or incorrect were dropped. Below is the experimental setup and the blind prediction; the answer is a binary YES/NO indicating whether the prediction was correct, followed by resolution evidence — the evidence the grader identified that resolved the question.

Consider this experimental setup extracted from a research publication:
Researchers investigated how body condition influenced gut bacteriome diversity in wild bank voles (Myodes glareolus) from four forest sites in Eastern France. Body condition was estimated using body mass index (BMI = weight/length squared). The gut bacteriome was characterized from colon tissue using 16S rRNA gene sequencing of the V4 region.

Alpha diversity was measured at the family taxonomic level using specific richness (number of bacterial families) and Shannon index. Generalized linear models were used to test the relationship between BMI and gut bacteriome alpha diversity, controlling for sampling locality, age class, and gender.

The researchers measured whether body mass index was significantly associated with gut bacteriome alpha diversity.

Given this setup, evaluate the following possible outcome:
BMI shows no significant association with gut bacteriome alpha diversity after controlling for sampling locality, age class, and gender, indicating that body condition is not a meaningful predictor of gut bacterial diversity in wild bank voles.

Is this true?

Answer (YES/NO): NO